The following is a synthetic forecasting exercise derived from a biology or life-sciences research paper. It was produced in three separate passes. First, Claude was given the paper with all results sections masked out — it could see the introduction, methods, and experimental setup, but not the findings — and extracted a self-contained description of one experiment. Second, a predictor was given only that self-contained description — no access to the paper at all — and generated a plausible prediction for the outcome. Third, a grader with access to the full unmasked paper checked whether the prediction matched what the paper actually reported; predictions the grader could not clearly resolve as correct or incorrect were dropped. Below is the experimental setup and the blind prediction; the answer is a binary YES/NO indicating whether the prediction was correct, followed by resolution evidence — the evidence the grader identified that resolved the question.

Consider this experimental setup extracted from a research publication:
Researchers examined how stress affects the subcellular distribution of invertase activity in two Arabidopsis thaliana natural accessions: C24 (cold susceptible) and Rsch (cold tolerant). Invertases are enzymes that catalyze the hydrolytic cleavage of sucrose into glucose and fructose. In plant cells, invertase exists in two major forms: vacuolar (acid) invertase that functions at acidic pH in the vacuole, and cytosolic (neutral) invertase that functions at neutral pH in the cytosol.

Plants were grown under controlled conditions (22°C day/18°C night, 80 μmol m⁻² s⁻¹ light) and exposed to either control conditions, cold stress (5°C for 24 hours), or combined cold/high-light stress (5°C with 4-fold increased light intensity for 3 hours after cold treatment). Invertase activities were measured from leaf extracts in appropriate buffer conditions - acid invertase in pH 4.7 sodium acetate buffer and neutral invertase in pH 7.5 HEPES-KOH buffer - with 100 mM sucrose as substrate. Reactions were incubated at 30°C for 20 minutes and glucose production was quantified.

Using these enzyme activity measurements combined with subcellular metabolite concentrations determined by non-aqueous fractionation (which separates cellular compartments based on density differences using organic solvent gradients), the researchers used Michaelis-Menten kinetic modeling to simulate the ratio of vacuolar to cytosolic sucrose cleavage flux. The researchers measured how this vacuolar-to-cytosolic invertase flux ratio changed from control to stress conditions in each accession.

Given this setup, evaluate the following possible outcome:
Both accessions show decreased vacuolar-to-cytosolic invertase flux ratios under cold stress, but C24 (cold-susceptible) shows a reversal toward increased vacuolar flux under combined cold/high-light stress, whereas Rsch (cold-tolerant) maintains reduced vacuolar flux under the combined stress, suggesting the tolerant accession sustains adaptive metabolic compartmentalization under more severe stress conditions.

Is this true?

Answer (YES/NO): NO